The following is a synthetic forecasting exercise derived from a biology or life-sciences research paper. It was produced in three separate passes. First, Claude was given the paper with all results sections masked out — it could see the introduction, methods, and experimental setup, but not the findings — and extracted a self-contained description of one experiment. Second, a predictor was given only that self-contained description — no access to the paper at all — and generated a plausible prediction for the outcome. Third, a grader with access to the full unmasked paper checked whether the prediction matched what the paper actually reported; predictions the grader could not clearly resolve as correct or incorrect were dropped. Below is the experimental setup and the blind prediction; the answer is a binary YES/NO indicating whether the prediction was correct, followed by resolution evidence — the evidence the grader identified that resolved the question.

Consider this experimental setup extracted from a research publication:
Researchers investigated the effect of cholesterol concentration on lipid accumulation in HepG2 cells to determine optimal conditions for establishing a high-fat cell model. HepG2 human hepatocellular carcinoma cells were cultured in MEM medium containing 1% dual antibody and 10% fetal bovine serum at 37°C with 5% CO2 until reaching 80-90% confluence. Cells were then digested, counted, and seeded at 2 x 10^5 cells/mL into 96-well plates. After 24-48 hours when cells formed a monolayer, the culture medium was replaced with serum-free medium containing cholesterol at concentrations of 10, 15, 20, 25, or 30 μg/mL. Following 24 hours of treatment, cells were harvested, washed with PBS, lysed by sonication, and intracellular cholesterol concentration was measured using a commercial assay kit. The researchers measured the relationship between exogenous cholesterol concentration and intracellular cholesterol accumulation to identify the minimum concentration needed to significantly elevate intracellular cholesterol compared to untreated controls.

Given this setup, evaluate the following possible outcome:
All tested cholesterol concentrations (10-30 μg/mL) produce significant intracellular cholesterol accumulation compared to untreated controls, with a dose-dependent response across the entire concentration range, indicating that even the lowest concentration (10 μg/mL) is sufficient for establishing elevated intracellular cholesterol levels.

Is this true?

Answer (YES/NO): NO